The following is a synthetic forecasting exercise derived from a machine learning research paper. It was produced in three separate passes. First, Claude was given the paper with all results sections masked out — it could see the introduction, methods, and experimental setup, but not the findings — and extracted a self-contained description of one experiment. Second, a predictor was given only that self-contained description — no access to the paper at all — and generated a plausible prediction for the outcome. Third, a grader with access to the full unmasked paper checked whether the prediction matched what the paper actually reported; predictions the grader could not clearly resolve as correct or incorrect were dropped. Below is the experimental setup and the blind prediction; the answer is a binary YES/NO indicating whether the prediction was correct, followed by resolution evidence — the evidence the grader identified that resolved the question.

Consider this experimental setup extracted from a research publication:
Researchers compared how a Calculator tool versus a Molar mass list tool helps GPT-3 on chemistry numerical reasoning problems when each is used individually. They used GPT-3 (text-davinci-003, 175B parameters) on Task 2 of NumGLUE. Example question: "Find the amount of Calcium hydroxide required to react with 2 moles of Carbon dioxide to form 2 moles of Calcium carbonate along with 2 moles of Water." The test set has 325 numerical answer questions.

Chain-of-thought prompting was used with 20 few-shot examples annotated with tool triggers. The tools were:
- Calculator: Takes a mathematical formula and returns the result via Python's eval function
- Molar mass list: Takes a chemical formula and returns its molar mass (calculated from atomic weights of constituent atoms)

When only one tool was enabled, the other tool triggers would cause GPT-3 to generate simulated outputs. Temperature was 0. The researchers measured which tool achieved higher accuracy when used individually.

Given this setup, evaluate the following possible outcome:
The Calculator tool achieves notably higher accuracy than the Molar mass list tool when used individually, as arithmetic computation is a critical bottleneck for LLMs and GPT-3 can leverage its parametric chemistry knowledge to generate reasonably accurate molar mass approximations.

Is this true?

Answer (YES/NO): NO